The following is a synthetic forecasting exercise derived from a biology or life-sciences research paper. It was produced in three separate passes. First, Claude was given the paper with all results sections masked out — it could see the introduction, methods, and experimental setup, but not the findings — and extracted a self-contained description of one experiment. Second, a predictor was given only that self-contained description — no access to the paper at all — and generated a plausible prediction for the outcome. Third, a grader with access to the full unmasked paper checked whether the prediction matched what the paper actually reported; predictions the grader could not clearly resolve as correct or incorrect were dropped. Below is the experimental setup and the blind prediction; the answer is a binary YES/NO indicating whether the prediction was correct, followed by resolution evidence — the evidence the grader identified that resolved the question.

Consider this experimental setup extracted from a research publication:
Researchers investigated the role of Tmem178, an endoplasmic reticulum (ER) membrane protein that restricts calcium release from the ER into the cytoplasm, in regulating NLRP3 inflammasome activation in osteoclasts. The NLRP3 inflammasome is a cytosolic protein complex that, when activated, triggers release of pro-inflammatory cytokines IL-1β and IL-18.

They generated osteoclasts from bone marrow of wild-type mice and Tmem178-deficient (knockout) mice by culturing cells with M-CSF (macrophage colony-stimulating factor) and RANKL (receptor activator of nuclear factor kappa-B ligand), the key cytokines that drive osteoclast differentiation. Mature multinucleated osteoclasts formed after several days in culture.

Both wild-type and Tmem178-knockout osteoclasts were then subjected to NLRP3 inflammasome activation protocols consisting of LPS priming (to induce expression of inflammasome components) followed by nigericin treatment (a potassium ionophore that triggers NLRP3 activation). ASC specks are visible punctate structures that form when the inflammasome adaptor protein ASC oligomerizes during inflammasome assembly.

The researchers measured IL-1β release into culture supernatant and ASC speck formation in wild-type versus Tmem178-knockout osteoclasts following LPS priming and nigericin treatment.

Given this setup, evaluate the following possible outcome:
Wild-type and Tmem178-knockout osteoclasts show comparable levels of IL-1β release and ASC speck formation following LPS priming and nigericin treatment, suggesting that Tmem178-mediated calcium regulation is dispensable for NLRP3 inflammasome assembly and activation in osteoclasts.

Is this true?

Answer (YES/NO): NO